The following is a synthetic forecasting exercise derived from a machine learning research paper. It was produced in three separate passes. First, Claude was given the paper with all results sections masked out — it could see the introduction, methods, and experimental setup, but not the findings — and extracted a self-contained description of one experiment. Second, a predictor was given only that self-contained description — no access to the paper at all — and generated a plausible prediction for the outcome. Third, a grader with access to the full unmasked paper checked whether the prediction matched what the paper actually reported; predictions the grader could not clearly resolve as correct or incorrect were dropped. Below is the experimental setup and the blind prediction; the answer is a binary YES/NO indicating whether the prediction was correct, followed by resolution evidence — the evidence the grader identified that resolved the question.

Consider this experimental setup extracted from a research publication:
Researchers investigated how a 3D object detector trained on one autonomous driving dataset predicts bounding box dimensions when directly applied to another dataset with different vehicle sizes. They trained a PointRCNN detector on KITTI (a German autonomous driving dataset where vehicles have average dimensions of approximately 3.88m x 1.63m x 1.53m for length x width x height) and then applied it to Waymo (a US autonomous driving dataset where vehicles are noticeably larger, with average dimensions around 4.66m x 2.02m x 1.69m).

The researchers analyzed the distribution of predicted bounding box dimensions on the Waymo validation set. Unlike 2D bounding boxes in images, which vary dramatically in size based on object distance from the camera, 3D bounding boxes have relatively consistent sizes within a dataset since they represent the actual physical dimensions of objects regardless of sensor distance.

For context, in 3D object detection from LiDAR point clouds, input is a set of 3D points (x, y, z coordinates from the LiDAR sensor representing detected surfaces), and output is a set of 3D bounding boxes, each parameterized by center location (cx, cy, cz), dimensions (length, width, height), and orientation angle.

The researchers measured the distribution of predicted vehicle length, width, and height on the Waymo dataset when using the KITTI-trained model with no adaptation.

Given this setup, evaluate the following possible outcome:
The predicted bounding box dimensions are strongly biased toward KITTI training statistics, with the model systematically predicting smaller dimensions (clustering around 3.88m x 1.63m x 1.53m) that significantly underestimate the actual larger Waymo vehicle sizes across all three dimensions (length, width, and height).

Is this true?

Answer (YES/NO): YES